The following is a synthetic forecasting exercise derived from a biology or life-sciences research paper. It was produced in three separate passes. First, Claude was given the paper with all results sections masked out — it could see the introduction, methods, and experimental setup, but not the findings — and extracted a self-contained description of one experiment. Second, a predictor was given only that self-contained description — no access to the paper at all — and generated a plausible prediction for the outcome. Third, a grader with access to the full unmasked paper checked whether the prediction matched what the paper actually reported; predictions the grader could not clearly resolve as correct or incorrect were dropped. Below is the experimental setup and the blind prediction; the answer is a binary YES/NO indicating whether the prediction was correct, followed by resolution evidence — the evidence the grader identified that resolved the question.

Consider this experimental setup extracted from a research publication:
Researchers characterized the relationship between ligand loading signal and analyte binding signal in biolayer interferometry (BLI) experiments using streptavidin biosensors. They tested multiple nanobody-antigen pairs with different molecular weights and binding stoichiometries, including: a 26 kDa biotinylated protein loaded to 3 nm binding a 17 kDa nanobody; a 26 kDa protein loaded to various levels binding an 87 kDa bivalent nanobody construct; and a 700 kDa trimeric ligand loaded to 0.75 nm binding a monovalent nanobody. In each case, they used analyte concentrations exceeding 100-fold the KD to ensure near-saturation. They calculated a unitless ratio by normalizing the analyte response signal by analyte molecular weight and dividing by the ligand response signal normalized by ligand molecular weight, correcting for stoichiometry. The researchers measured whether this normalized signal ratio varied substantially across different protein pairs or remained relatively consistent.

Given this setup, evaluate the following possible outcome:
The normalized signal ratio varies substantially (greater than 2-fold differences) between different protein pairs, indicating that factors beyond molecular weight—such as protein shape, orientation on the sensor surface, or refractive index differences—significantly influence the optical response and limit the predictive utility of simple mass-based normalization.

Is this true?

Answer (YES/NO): NO